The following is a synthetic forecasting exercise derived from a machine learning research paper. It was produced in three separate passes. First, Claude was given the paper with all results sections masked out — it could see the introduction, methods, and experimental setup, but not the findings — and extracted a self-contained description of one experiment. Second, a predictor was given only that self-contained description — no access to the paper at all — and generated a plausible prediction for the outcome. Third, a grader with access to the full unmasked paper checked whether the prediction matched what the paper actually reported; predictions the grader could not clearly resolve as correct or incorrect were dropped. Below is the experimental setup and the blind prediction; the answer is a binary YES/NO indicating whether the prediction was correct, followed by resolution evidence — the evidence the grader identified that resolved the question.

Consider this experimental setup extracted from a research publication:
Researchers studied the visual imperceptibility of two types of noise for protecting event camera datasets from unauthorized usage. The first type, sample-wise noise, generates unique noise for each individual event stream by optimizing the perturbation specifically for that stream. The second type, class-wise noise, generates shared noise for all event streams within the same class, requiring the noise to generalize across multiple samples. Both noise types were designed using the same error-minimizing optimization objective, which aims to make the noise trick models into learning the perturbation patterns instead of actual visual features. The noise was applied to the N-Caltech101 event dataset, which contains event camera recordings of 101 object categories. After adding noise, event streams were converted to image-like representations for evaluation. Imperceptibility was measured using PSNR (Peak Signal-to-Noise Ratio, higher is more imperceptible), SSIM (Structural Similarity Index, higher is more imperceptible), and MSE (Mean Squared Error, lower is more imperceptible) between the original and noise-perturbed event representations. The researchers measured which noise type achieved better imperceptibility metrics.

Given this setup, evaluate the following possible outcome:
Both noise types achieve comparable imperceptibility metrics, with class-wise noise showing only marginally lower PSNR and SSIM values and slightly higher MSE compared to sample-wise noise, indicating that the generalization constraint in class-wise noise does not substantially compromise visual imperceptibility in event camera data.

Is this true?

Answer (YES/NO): NO